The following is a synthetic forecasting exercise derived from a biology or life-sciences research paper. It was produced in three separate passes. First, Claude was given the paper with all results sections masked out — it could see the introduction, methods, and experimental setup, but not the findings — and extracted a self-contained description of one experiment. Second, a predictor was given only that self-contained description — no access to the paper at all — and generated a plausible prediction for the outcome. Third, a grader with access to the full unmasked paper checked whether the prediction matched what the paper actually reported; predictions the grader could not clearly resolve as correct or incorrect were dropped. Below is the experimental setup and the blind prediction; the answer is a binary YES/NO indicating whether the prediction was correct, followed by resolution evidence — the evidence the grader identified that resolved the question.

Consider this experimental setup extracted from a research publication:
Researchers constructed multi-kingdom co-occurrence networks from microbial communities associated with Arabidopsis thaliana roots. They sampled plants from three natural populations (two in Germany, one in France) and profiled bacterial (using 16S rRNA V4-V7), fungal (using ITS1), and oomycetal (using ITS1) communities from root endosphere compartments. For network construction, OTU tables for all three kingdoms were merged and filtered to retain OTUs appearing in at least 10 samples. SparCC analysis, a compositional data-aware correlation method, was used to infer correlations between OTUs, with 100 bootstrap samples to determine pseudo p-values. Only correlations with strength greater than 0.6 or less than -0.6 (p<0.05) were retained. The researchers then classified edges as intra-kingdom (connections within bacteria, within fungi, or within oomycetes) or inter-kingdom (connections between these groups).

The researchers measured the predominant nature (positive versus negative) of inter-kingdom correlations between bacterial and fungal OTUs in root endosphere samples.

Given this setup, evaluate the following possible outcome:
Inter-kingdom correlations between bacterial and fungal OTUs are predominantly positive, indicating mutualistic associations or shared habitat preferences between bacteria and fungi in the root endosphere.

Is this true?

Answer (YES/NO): NO